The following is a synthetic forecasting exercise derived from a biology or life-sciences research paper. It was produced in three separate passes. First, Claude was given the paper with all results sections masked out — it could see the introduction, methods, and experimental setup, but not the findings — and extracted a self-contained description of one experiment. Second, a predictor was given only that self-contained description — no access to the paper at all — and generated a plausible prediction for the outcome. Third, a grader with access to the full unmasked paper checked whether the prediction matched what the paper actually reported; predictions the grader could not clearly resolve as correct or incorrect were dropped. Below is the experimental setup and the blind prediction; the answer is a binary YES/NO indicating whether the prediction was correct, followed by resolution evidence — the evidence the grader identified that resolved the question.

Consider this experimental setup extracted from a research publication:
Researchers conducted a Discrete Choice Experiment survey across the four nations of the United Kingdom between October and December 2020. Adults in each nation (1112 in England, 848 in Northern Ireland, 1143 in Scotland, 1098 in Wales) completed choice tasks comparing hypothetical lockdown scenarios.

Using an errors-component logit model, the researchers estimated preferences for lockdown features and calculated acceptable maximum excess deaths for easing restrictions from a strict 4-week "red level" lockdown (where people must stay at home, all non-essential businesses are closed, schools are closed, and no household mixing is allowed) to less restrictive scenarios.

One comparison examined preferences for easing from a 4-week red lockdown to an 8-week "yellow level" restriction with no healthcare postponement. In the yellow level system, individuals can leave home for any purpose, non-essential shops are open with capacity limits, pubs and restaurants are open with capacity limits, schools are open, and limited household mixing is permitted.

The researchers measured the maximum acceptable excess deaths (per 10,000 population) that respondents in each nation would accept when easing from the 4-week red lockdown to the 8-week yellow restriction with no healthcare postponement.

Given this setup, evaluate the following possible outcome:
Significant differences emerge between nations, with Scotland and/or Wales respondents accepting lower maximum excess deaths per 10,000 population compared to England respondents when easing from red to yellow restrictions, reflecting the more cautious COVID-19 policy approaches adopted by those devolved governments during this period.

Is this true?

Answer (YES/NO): YES